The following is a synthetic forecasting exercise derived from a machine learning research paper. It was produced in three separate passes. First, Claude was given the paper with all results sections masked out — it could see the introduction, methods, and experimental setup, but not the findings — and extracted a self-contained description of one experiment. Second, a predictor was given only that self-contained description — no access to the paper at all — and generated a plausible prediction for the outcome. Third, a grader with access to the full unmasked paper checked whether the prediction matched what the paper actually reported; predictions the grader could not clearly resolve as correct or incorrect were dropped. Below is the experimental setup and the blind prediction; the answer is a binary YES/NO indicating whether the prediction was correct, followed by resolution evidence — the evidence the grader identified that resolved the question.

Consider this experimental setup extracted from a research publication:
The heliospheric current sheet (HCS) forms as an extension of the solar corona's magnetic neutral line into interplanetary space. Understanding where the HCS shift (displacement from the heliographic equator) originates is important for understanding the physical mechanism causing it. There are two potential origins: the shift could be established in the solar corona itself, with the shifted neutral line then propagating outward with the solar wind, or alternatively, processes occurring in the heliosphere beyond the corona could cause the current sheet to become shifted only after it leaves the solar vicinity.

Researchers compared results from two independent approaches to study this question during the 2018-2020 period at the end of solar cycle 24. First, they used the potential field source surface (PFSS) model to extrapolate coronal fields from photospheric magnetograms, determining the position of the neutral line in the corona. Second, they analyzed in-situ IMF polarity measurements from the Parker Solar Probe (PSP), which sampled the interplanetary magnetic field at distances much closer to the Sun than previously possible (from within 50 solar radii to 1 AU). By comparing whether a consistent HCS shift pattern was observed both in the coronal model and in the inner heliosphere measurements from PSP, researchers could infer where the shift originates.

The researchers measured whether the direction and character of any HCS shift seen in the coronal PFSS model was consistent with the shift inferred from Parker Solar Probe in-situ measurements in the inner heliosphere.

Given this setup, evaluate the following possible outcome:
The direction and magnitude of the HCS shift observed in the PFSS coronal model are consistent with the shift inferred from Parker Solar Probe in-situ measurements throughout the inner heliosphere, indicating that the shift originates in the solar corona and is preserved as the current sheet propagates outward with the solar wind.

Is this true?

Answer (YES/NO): YES